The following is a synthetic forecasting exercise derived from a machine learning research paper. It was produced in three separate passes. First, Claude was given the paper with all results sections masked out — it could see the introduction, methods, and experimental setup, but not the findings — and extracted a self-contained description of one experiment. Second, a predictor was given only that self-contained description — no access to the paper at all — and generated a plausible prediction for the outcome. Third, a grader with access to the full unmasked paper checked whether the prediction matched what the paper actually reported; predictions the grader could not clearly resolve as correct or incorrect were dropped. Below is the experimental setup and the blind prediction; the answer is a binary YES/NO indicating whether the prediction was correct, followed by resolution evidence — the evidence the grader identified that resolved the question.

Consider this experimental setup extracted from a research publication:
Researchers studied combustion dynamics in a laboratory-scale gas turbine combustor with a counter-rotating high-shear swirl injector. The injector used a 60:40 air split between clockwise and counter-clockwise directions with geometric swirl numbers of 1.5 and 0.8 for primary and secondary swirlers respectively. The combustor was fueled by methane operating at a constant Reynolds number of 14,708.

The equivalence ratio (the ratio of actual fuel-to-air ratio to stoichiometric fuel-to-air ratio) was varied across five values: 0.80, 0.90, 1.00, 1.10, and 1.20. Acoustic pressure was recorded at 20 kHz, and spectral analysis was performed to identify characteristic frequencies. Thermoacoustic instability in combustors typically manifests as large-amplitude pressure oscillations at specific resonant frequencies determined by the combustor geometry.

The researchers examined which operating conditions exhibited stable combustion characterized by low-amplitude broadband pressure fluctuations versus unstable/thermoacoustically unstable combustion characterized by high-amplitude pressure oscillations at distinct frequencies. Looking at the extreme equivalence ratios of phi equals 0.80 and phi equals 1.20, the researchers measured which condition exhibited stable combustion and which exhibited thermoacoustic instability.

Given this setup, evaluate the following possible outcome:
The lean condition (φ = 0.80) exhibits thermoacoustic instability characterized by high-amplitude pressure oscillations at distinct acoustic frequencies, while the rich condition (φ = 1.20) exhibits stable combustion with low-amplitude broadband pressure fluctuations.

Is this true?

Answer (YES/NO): NO